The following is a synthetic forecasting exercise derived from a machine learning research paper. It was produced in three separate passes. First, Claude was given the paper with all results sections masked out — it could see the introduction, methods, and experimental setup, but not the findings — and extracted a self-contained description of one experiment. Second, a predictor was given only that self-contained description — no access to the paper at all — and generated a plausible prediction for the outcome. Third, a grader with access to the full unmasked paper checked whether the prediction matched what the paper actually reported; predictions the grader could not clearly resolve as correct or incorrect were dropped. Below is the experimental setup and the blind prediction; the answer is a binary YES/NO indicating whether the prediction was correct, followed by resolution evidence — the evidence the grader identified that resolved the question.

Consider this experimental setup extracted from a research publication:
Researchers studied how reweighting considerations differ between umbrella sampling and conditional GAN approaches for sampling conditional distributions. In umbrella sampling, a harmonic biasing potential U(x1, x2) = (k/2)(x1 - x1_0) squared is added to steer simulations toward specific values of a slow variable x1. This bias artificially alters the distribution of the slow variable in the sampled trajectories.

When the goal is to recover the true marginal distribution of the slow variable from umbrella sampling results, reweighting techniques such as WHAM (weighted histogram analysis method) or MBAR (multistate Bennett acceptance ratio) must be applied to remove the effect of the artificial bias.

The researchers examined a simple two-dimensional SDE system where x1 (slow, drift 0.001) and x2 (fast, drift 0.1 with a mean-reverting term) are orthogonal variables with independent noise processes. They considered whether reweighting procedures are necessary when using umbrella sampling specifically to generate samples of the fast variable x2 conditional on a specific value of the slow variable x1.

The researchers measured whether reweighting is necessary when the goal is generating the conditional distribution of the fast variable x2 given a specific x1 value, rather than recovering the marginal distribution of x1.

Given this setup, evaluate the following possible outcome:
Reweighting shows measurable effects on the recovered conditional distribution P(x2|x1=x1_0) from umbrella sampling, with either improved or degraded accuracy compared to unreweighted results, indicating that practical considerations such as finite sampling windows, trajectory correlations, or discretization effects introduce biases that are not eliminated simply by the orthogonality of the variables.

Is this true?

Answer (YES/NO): NO